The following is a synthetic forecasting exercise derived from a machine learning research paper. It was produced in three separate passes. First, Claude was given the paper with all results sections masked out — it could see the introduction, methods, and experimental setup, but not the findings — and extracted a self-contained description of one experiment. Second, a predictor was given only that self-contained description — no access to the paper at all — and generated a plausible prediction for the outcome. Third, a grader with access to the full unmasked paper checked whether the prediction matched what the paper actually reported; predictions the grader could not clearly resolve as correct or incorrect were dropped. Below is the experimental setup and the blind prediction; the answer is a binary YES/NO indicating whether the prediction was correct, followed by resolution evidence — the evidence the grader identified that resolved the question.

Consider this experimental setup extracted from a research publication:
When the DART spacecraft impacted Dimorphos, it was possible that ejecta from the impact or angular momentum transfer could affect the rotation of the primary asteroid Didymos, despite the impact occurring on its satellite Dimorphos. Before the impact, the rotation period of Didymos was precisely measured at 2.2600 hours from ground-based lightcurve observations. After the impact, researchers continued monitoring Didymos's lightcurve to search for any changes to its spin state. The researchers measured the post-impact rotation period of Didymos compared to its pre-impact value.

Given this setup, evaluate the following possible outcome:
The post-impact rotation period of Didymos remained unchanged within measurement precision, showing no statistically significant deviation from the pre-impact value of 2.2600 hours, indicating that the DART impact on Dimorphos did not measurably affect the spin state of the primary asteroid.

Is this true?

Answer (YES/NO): YES